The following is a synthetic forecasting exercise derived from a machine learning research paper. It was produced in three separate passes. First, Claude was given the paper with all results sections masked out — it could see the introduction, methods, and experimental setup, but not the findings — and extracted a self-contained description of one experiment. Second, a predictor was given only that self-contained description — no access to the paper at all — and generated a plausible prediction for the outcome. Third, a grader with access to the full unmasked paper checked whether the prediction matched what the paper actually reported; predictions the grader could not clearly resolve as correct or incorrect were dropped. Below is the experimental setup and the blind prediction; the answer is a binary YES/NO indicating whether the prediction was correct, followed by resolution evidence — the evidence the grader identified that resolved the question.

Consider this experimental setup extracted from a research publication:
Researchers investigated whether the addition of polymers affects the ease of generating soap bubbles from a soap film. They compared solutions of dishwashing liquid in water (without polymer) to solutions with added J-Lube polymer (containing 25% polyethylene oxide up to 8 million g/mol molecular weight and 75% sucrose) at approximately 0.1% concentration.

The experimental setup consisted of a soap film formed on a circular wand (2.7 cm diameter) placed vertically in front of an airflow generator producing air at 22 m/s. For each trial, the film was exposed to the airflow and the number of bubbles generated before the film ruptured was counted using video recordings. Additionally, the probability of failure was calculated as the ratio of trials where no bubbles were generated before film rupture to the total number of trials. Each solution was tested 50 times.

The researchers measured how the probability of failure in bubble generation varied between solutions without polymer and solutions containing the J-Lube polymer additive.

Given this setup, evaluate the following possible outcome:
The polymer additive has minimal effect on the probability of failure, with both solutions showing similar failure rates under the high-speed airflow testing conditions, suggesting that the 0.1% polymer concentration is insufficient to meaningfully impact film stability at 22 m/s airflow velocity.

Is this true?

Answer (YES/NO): NO